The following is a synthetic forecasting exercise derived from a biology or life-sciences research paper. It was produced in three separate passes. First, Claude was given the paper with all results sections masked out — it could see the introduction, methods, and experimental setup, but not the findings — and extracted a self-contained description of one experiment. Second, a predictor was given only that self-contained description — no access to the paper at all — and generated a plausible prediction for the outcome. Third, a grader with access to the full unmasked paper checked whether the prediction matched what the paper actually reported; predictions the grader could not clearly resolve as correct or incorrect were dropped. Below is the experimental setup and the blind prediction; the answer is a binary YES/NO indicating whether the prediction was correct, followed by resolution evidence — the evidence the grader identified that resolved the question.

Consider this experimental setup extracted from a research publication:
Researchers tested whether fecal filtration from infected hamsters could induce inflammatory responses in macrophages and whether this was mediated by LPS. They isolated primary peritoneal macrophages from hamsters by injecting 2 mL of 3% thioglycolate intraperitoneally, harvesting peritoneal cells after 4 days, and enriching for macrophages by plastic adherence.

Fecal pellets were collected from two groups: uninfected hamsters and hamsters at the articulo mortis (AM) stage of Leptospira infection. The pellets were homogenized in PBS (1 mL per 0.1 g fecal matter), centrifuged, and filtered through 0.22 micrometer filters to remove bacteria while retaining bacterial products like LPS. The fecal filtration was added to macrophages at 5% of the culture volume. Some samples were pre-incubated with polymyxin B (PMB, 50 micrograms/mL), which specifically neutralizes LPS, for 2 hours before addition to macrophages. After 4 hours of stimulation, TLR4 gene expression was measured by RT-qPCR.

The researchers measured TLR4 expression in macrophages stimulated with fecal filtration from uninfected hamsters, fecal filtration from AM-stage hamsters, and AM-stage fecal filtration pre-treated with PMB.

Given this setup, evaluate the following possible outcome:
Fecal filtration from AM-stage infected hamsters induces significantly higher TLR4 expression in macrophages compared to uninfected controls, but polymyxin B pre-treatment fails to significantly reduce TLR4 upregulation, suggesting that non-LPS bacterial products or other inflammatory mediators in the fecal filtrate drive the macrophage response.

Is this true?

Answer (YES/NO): NO